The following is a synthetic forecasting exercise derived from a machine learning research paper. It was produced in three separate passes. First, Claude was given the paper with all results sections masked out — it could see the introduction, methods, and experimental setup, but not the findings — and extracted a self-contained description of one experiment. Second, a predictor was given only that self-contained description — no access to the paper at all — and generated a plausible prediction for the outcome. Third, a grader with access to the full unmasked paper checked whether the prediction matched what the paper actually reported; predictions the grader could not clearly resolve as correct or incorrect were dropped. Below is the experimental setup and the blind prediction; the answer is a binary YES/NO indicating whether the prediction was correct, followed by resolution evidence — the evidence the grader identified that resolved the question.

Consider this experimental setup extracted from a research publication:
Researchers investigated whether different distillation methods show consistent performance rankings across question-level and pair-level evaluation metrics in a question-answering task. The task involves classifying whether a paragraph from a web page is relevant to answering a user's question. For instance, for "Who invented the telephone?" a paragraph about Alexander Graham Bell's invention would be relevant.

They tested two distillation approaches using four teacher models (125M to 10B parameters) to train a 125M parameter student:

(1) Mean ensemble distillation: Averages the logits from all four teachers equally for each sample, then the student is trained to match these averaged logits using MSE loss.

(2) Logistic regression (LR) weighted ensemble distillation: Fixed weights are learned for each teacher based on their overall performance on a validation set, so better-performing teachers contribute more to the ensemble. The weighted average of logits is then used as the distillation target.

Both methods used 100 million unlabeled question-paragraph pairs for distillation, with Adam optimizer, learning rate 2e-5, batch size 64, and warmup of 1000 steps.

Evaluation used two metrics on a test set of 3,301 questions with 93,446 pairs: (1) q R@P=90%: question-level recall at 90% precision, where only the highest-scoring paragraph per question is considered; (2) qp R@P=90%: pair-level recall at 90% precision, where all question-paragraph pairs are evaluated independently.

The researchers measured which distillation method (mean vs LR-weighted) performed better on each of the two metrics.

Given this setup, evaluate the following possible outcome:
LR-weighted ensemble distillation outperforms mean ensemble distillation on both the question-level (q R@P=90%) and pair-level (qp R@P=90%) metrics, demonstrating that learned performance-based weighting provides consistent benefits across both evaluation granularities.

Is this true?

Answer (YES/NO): NO